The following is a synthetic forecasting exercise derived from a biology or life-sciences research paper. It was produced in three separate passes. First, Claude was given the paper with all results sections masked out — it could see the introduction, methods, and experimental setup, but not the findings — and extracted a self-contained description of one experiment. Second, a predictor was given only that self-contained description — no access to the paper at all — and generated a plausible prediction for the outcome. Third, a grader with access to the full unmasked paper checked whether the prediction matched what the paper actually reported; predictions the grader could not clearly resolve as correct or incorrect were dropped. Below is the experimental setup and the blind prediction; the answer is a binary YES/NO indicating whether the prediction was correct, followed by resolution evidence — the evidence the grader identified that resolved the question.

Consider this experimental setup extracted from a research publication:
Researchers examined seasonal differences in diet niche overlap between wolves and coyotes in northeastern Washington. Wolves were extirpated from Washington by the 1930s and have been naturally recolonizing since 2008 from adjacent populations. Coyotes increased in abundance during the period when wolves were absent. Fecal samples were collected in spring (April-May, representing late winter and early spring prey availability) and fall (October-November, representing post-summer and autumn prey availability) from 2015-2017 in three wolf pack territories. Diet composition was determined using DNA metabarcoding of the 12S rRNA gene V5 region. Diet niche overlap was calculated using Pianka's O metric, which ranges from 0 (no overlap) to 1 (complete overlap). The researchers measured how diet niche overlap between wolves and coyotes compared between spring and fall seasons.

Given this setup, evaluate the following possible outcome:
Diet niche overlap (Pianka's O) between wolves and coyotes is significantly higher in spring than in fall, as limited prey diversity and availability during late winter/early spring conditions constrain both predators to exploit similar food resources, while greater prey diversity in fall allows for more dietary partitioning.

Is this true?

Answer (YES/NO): NO